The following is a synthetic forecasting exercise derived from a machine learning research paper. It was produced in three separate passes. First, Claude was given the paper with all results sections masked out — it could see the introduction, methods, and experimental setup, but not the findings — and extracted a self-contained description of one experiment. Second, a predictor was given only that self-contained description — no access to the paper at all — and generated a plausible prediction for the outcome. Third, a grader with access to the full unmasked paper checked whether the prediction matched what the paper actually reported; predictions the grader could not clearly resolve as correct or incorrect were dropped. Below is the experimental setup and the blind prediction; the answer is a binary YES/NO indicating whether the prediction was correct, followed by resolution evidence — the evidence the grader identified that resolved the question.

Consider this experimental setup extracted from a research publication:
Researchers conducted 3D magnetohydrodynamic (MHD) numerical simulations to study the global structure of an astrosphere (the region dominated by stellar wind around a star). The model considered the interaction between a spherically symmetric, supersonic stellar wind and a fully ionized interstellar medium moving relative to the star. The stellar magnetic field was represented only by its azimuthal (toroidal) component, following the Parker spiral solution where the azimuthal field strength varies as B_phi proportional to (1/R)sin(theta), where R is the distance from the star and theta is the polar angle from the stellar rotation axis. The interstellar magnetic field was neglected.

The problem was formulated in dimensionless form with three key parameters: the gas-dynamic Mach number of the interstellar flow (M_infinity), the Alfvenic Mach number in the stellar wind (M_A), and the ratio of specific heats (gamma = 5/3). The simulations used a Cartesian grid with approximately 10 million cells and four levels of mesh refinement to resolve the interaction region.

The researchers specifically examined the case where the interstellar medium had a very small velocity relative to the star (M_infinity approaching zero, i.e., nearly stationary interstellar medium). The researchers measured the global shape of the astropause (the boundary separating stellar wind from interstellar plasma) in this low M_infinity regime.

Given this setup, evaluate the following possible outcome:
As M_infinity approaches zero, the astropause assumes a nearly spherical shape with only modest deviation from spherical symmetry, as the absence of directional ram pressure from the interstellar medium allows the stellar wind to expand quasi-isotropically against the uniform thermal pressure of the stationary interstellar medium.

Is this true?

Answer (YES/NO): NO